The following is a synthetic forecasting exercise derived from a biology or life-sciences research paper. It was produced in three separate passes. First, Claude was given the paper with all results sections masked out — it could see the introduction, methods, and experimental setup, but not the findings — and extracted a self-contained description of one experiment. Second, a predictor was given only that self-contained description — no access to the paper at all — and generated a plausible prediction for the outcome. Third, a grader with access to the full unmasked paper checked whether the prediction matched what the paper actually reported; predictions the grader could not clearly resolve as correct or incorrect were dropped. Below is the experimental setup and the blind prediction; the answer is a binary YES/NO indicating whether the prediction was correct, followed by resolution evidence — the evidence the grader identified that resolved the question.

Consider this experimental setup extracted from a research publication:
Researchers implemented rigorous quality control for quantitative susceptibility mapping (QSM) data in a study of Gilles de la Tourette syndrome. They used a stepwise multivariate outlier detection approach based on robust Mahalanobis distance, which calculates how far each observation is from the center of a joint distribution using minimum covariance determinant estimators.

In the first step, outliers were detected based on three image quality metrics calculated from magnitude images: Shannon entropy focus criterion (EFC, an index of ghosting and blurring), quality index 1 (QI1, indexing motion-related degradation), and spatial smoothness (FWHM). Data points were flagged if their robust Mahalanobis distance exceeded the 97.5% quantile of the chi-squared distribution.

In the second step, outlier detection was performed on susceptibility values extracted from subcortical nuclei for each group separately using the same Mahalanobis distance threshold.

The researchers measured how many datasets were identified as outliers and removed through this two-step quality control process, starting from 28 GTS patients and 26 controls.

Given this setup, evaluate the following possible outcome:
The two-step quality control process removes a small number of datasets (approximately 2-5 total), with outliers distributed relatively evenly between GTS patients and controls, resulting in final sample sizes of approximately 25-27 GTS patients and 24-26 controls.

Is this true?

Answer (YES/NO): NO